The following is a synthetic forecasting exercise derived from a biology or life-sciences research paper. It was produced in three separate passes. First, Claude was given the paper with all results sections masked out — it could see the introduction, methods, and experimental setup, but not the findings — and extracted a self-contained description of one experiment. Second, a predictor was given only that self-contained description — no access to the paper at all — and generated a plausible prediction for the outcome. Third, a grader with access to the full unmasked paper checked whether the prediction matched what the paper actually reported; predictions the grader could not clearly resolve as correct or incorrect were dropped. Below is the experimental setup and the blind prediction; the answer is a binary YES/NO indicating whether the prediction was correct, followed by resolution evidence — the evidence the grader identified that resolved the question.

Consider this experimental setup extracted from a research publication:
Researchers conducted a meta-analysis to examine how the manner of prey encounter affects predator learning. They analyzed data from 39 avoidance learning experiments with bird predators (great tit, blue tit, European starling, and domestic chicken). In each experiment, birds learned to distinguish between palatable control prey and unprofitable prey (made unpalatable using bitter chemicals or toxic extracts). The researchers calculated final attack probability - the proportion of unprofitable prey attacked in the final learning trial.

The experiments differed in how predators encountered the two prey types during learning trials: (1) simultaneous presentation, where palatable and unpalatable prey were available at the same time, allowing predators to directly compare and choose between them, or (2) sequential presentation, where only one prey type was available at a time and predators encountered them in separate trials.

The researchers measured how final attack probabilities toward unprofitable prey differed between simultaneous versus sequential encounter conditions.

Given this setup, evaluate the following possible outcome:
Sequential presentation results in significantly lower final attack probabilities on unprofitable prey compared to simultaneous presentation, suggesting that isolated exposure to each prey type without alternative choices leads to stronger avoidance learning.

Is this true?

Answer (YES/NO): NO